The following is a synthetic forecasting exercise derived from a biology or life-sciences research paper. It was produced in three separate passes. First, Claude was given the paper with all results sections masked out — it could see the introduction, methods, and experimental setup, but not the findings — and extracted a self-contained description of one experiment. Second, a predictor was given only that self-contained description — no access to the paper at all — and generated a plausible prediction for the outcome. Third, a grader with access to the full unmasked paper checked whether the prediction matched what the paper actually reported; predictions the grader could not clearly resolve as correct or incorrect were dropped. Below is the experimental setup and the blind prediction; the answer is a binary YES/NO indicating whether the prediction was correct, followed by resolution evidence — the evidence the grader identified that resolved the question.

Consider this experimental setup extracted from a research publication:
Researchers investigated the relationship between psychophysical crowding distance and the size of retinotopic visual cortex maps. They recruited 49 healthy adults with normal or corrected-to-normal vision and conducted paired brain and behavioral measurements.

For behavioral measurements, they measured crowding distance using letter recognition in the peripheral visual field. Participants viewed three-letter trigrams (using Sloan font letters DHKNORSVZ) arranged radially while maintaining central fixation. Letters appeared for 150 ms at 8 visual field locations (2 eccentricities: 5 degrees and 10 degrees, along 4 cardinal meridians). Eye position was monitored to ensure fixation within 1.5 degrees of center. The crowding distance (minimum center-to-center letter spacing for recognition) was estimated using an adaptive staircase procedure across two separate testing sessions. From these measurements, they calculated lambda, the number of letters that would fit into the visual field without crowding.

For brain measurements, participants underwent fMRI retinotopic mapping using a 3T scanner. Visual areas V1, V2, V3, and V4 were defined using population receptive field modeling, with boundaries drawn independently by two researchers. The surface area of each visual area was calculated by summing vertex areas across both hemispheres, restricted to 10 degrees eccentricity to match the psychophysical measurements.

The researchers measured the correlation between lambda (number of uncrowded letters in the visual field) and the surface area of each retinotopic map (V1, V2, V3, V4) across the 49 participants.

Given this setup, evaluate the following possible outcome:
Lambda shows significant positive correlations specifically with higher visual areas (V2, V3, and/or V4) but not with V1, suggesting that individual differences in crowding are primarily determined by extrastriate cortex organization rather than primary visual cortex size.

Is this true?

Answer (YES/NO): NO